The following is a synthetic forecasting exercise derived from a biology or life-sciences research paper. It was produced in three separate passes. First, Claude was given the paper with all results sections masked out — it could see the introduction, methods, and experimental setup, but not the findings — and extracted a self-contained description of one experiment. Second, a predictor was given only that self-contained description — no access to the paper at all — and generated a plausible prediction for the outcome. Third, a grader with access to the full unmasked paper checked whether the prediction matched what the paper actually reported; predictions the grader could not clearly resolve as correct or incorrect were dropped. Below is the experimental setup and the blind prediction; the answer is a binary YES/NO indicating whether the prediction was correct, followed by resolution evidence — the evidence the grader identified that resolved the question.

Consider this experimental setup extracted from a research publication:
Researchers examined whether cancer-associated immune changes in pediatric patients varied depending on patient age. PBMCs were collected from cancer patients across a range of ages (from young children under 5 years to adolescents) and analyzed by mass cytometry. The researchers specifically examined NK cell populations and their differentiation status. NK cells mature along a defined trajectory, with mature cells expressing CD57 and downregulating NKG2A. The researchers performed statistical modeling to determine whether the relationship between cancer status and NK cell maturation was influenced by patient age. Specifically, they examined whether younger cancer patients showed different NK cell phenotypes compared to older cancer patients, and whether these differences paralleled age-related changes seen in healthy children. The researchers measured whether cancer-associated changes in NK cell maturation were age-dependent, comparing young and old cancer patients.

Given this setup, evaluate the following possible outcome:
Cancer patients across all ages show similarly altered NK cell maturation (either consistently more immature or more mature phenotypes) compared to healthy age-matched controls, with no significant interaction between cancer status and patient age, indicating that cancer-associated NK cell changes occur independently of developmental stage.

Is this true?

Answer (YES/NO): NO